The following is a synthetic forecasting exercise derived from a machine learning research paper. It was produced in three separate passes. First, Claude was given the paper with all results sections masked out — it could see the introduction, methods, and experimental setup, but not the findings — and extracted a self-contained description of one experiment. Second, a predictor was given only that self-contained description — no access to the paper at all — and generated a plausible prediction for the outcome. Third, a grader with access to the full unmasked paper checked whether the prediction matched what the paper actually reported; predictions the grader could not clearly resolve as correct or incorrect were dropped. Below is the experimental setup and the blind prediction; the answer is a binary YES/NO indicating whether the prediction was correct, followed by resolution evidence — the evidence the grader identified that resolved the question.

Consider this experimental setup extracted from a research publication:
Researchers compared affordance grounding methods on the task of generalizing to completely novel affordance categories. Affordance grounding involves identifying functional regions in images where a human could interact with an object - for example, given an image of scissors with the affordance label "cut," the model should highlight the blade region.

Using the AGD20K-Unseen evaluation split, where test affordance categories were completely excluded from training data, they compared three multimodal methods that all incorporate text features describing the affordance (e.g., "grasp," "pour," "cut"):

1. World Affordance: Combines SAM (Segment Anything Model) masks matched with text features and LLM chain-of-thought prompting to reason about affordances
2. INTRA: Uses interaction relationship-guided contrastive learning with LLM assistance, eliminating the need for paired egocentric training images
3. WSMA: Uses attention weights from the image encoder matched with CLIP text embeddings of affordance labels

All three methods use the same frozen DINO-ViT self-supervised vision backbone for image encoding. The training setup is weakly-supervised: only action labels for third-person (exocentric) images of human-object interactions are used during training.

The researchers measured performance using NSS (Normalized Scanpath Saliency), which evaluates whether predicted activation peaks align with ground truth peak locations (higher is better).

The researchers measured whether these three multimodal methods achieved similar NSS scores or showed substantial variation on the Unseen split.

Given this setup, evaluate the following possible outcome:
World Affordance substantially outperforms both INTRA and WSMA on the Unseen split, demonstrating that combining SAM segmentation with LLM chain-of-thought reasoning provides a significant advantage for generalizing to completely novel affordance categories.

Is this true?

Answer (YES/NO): NO